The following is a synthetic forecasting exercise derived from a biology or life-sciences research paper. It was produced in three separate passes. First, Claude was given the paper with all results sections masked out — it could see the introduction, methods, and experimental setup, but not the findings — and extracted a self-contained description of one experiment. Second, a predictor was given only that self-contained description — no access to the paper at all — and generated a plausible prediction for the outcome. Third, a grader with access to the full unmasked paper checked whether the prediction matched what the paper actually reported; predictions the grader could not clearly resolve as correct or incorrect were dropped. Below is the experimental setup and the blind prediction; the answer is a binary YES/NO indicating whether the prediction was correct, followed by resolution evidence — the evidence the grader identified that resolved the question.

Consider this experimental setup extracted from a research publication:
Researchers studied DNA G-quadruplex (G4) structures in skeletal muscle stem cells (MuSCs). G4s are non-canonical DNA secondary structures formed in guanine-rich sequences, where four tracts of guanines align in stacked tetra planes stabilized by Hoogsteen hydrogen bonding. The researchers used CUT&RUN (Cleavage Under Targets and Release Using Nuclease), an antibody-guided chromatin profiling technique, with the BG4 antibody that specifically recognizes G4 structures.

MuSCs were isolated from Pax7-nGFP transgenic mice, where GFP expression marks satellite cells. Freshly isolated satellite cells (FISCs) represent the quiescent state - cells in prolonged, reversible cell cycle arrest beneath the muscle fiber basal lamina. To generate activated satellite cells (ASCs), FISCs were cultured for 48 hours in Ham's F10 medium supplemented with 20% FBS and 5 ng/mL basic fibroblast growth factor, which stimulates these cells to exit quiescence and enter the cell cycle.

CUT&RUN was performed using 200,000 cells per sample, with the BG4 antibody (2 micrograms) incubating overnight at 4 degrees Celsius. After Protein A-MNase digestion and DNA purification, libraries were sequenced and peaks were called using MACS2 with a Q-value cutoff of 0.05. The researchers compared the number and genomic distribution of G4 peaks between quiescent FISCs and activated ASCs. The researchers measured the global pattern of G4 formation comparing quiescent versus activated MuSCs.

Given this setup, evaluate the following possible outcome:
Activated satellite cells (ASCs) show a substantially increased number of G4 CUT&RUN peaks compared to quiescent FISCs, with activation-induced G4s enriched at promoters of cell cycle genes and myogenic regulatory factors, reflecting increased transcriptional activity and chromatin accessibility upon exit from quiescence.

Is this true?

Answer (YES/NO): NO